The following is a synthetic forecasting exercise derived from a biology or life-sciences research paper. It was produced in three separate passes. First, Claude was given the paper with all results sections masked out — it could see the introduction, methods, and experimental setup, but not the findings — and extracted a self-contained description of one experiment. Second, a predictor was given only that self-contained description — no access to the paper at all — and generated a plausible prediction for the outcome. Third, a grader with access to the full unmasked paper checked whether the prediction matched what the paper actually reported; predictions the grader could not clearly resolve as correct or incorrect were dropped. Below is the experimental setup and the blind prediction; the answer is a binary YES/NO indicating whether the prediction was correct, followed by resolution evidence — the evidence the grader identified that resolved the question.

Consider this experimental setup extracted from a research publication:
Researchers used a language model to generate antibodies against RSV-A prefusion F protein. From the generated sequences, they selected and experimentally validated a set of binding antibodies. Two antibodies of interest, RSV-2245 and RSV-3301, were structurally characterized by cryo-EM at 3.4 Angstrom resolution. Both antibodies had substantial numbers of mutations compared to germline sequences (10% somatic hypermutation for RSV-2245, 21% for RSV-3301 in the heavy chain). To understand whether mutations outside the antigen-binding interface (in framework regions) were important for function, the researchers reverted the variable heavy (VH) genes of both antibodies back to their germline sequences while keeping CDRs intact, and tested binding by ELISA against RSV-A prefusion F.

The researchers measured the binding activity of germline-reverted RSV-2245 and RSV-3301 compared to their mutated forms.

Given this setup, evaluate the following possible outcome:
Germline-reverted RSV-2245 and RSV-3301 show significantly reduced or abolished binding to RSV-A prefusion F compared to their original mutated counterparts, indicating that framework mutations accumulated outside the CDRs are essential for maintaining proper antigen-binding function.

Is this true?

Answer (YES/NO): NO